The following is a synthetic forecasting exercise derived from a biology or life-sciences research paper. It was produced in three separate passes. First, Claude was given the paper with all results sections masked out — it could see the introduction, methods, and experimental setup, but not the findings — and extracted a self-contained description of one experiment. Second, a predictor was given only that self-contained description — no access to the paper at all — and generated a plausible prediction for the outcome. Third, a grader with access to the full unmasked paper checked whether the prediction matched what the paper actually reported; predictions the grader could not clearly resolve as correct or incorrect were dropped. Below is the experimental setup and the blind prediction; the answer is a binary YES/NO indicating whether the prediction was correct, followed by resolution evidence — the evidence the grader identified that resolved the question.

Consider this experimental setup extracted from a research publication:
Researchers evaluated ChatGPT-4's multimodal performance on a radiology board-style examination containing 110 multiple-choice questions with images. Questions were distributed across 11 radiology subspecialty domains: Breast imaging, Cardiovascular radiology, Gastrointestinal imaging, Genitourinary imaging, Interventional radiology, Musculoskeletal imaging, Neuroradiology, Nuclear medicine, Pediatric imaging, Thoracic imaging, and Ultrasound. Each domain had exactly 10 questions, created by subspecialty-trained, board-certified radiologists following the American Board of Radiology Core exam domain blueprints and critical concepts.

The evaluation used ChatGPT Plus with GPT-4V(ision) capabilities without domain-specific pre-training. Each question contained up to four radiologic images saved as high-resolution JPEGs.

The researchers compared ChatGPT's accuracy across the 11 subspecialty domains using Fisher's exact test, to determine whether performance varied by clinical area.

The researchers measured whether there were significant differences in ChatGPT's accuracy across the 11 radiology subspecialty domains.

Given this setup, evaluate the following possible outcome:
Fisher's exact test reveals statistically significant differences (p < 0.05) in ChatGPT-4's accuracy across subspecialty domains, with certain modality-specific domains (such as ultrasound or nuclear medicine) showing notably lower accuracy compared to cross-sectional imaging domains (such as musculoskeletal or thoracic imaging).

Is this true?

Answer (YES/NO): NO